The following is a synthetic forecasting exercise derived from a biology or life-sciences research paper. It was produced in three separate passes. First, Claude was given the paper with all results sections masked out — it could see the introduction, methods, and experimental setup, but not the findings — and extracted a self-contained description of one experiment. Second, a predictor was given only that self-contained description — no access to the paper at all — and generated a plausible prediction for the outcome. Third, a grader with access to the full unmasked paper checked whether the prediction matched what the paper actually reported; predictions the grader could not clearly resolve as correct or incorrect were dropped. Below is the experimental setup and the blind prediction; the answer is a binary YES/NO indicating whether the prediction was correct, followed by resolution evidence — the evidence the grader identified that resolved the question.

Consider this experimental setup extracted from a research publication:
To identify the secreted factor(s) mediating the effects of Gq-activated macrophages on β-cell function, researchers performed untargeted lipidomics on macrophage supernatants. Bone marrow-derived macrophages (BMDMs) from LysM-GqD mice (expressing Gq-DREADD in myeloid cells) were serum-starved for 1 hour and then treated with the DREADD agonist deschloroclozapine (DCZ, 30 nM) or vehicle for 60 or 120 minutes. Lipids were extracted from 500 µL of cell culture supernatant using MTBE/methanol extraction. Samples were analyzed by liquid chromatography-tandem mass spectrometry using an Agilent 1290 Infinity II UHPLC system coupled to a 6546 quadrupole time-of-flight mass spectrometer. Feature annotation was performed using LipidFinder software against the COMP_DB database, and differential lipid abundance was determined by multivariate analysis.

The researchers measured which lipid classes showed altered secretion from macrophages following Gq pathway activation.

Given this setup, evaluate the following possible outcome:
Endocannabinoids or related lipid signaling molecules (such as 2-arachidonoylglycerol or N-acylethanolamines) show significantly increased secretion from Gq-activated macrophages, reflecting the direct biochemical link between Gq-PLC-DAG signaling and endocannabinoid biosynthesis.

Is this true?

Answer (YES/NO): NO